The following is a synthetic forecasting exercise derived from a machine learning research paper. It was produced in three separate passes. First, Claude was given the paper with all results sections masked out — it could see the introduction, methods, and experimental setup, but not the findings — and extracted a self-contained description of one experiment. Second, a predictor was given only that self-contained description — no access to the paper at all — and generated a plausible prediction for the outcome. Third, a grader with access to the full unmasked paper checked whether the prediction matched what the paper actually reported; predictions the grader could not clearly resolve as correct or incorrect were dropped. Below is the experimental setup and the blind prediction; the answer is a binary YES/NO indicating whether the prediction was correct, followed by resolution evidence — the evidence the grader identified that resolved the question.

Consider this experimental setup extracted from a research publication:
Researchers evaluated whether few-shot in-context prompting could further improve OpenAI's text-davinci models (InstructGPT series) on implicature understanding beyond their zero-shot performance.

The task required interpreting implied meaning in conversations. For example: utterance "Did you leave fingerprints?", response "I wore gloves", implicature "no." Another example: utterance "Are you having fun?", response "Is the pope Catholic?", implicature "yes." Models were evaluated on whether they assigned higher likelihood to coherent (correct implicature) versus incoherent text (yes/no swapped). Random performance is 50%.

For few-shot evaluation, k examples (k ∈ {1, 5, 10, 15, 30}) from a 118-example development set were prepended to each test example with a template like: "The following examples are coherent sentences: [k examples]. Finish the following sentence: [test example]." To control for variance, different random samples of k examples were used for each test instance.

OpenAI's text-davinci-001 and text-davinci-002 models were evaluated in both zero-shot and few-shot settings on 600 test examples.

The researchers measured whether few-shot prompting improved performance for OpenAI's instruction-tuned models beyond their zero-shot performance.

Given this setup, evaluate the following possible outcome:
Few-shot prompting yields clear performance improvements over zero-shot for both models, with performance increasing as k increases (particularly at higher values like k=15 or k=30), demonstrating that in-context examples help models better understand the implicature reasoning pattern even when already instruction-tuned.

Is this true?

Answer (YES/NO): NO